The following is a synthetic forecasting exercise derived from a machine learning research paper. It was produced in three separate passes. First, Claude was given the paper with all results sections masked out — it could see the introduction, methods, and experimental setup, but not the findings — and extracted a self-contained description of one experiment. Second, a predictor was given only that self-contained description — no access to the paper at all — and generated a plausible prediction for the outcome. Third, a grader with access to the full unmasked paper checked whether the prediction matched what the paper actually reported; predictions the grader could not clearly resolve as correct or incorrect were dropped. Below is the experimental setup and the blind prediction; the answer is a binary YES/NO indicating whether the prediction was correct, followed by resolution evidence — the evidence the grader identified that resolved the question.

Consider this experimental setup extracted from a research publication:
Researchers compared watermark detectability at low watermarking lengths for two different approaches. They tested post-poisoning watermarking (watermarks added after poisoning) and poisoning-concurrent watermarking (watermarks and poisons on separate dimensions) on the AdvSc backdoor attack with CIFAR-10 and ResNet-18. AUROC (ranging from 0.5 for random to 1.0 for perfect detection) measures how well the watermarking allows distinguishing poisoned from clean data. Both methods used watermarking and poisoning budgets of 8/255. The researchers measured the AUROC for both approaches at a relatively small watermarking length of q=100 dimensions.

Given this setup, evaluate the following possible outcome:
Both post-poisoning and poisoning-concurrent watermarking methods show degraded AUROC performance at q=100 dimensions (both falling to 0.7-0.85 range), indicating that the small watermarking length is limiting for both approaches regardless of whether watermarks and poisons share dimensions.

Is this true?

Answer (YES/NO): NO